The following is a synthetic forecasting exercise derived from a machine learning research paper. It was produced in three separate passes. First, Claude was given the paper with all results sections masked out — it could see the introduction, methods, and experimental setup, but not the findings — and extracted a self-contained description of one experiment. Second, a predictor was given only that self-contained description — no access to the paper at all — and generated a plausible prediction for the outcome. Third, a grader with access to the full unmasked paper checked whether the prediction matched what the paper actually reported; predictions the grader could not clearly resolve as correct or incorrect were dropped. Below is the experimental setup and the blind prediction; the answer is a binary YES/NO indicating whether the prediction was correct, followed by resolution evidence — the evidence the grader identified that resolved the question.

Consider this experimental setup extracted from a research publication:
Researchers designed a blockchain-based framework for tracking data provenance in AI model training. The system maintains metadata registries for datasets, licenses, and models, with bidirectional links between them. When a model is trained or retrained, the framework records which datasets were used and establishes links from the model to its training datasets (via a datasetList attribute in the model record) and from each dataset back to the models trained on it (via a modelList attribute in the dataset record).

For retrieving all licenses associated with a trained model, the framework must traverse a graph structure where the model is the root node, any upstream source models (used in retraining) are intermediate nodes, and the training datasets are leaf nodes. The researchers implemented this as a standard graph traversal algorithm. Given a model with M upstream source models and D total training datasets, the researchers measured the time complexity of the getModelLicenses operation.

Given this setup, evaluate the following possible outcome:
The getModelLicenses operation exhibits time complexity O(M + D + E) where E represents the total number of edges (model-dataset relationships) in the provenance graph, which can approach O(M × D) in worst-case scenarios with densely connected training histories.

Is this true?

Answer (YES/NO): NO